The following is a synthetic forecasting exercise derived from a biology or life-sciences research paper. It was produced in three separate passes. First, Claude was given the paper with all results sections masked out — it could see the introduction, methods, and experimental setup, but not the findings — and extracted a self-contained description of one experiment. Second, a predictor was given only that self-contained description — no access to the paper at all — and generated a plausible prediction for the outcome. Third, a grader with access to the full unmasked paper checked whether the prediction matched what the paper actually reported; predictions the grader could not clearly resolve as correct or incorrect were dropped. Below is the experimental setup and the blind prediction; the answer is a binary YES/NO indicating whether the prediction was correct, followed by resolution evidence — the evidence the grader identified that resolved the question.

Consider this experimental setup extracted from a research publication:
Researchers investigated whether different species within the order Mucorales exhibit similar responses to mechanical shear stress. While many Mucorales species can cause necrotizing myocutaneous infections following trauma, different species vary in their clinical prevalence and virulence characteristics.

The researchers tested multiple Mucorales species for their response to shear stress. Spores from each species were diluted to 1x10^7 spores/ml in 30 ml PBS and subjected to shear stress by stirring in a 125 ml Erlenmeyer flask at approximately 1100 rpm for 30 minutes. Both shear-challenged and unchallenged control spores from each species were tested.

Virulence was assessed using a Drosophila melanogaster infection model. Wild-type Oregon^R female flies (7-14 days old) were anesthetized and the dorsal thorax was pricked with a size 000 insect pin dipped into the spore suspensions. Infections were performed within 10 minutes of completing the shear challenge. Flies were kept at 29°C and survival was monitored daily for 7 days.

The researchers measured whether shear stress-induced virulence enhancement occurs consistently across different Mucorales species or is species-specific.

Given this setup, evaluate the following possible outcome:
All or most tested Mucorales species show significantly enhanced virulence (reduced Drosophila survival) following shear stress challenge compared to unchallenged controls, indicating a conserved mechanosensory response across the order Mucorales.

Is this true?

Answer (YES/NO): YES